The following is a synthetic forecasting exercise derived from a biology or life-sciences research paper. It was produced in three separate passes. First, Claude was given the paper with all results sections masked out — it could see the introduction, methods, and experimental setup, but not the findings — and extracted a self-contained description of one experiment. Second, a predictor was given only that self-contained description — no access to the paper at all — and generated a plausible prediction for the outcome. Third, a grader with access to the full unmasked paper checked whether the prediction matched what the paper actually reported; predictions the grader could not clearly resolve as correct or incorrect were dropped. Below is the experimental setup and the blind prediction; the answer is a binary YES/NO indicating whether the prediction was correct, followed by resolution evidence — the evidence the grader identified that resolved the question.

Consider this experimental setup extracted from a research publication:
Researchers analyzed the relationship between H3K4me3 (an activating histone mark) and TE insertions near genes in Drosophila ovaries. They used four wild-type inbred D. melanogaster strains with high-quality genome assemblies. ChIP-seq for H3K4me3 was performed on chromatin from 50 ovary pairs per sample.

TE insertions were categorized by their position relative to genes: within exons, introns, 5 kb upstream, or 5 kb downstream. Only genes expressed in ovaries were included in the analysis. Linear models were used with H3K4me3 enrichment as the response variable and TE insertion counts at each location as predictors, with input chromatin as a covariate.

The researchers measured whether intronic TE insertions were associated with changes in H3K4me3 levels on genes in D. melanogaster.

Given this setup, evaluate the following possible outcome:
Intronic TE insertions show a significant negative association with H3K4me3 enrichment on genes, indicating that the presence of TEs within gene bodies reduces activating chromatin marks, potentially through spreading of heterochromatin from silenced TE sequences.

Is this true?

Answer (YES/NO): NO